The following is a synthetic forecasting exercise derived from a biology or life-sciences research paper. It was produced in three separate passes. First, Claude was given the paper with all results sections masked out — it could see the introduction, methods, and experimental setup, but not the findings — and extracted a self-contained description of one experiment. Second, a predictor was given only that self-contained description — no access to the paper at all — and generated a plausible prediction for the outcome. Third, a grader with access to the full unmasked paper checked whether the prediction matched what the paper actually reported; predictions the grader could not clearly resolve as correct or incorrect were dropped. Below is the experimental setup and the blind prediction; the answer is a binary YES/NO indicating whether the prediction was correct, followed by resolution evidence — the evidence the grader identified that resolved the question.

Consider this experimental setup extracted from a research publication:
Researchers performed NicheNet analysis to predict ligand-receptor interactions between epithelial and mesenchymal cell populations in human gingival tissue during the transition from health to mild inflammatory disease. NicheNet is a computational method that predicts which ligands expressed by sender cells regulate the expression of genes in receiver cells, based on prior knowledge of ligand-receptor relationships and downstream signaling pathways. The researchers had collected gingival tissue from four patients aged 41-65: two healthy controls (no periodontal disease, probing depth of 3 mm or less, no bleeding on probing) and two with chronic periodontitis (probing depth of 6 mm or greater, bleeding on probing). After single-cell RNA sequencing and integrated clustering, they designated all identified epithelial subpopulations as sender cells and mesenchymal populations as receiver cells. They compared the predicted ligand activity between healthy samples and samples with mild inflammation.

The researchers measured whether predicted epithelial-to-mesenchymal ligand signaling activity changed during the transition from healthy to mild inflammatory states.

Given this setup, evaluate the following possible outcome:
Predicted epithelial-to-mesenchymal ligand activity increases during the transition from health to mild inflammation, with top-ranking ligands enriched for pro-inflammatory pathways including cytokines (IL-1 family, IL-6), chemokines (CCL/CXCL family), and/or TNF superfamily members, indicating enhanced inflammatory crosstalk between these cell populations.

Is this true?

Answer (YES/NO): NO